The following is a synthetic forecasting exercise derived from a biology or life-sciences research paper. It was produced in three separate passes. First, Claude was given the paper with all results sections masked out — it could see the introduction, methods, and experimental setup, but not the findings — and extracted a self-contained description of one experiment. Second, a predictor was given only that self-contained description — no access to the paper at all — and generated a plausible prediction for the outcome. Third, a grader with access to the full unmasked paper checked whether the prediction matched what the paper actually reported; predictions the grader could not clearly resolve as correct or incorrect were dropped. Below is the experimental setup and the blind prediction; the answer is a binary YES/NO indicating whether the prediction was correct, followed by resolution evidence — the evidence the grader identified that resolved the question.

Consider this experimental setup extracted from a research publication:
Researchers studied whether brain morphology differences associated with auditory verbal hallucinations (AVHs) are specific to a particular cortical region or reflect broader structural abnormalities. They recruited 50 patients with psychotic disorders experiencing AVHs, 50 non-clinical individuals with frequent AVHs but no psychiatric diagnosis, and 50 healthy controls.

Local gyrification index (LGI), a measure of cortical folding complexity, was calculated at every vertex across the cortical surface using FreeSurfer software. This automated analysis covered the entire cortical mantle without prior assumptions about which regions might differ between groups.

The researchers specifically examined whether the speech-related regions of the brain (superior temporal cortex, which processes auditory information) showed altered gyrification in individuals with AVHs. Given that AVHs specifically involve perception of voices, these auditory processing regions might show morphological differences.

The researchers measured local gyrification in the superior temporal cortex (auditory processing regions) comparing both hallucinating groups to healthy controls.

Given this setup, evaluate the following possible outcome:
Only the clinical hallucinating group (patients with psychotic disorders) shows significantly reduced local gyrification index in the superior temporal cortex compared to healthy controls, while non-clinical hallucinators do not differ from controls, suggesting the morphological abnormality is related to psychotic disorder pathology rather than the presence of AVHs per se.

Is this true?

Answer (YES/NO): NO